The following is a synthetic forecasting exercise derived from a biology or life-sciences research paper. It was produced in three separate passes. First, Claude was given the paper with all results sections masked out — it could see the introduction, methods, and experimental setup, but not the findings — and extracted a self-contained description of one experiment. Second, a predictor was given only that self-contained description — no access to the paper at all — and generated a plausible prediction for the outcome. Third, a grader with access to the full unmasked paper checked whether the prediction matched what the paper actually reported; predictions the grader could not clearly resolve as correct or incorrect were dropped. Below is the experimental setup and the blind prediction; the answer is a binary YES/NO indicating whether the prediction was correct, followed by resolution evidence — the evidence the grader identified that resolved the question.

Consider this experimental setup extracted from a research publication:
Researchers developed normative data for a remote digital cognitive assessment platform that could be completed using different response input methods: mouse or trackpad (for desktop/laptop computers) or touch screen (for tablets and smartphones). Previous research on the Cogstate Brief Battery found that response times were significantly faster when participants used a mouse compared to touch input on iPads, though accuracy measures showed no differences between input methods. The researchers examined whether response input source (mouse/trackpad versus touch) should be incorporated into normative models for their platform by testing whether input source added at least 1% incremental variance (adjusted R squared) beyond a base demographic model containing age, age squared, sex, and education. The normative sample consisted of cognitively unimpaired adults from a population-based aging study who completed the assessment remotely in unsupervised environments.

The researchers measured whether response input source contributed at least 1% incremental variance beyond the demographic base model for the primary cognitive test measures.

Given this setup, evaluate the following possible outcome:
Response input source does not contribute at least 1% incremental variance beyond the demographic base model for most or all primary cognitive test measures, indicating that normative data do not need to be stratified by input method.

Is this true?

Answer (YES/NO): YES